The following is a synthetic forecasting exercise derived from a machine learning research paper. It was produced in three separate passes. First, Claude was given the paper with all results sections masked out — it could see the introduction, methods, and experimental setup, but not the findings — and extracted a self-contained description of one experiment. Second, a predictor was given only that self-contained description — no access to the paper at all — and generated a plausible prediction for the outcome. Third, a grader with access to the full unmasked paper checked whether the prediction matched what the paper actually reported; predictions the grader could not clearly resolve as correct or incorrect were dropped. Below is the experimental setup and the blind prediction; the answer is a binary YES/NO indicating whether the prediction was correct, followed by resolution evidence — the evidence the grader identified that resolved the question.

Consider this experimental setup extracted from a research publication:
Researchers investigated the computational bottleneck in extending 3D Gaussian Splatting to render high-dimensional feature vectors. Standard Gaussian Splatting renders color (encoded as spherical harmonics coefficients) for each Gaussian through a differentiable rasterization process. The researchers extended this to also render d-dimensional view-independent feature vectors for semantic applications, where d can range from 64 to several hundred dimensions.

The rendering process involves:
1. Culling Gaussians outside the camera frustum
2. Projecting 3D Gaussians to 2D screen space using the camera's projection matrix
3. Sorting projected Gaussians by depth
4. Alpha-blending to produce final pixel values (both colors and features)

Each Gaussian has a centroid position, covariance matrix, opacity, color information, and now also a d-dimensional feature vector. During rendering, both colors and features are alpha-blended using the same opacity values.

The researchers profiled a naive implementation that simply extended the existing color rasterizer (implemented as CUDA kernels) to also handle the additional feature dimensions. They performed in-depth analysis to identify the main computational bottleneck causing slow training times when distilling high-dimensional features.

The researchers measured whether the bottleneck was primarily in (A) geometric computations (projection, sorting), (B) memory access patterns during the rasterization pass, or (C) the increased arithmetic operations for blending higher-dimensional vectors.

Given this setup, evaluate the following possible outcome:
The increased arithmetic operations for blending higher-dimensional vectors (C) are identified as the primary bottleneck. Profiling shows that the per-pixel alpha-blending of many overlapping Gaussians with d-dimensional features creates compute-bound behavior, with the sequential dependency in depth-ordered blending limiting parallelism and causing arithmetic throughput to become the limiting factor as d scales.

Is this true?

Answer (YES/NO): NO